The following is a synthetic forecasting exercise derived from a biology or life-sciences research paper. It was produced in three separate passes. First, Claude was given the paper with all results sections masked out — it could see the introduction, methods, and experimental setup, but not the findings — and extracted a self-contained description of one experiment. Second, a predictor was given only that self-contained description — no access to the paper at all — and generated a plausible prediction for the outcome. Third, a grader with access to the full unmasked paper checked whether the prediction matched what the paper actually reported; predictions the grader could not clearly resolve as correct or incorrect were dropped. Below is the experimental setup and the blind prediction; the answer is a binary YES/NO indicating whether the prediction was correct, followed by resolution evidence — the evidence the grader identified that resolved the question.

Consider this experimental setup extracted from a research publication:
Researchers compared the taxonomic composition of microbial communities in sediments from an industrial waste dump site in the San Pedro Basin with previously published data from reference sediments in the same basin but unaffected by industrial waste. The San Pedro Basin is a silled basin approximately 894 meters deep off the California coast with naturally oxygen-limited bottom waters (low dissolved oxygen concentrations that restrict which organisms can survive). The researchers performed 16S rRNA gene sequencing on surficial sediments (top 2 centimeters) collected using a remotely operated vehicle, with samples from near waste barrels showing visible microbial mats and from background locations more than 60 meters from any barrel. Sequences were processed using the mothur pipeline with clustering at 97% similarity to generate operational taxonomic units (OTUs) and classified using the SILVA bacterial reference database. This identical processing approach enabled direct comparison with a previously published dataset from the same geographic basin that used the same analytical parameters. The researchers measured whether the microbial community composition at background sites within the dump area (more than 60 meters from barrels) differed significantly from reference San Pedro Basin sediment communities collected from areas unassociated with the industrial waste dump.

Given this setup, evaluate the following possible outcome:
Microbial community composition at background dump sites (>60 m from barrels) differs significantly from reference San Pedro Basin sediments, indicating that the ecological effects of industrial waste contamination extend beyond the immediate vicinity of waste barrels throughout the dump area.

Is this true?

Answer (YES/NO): NO